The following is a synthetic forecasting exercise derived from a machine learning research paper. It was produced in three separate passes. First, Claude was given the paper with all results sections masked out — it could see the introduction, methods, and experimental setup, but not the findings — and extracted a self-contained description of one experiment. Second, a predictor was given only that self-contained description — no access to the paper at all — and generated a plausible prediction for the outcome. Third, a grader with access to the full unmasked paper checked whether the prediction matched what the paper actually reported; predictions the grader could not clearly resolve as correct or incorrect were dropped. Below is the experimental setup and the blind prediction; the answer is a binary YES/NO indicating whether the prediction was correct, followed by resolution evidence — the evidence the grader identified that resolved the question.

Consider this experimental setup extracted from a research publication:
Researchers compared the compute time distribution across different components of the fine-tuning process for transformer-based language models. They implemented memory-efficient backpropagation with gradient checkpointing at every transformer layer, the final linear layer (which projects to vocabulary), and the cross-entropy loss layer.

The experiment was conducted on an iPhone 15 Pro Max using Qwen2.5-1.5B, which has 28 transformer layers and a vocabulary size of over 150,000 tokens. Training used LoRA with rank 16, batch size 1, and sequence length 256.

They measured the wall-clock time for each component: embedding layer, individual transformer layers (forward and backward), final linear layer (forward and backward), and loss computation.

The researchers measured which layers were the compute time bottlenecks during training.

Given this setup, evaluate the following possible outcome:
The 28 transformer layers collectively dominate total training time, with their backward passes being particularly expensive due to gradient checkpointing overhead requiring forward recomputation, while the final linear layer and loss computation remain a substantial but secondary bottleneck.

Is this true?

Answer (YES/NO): NO